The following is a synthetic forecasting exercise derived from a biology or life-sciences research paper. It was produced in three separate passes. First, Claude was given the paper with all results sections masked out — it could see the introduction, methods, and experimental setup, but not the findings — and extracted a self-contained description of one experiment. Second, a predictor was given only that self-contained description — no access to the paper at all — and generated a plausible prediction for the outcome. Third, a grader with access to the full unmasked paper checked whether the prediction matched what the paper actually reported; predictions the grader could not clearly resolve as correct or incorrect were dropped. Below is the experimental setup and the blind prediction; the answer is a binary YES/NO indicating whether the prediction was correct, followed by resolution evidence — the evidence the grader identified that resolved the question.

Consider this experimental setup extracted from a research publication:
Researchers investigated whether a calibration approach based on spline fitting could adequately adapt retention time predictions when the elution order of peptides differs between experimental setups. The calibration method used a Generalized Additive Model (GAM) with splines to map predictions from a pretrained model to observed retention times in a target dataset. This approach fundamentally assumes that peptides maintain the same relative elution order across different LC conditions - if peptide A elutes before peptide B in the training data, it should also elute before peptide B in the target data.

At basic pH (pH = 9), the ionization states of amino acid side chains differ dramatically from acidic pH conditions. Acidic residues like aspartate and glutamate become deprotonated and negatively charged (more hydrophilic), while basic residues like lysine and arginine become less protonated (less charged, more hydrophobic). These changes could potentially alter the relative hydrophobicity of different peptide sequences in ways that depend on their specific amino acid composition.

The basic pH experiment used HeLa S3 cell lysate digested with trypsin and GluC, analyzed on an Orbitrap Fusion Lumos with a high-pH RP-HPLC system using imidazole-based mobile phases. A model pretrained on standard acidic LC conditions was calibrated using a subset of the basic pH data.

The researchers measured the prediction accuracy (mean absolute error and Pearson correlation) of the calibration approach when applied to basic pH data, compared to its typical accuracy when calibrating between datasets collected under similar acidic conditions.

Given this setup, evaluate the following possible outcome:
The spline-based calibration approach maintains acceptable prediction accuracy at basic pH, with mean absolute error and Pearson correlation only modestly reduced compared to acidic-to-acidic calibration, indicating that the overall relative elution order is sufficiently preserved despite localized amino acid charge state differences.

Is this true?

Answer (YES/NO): NO